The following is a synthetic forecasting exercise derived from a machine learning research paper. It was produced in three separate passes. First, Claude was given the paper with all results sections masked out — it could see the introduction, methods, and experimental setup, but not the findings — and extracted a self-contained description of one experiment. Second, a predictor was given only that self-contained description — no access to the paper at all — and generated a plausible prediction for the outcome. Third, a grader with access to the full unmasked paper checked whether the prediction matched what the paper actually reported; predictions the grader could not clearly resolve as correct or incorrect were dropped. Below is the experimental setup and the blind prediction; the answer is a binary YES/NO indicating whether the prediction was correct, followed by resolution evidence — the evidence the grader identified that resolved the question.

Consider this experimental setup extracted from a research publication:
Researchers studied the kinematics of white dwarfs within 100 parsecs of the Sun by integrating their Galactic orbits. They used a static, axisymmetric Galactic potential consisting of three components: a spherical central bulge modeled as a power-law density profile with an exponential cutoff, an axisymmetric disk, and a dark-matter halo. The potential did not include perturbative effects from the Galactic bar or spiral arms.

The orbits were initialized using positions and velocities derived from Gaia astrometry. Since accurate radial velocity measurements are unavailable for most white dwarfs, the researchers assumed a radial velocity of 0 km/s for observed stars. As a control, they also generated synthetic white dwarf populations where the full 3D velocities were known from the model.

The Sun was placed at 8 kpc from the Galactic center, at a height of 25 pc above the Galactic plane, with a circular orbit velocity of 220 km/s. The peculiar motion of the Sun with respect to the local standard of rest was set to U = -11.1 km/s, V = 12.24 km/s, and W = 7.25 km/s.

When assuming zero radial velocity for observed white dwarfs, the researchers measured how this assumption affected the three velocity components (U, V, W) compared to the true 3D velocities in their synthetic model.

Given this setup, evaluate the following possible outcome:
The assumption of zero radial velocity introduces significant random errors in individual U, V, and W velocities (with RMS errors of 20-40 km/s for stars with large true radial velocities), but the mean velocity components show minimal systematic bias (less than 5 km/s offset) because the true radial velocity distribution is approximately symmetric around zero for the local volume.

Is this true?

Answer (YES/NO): NO